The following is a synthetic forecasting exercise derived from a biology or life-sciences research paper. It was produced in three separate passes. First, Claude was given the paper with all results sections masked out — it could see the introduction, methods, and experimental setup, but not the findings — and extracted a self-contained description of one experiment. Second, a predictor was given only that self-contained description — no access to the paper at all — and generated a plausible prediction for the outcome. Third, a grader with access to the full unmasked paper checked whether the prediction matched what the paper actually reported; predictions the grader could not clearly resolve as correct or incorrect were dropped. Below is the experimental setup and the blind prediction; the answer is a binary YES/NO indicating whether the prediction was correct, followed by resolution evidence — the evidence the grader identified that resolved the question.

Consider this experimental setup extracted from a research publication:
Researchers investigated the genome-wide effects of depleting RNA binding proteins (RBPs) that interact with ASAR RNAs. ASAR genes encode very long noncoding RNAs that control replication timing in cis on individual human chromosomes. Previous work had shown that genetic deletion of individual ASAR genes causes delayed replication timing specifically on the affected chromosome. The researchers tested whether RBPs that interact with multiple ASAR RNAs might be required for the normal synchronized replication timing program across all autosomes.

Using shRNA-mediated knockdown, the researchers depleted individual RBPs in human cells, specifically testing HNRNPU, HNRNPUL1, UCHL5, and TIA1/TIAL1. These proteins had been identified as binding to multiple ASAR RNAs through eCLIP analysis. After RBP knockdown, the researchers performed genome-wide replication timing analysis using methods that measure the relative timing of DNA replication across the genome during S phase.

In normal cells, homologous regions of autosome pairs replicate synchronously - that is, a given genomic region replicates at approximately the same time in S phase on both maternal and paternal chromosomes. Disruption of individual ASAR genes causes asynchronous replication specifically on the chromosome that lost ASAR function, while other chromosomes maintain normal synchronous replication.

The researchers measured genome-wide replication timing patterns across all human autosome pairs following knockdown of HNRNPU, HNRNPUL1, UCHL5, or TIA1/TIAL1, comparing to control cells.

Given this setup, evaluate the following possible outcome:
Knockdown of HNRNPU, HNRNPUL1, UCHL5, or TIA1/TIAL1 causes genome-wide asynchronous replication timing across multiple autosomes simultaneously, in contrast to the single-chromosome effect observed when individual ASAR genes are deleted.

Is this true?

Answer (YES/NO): YES